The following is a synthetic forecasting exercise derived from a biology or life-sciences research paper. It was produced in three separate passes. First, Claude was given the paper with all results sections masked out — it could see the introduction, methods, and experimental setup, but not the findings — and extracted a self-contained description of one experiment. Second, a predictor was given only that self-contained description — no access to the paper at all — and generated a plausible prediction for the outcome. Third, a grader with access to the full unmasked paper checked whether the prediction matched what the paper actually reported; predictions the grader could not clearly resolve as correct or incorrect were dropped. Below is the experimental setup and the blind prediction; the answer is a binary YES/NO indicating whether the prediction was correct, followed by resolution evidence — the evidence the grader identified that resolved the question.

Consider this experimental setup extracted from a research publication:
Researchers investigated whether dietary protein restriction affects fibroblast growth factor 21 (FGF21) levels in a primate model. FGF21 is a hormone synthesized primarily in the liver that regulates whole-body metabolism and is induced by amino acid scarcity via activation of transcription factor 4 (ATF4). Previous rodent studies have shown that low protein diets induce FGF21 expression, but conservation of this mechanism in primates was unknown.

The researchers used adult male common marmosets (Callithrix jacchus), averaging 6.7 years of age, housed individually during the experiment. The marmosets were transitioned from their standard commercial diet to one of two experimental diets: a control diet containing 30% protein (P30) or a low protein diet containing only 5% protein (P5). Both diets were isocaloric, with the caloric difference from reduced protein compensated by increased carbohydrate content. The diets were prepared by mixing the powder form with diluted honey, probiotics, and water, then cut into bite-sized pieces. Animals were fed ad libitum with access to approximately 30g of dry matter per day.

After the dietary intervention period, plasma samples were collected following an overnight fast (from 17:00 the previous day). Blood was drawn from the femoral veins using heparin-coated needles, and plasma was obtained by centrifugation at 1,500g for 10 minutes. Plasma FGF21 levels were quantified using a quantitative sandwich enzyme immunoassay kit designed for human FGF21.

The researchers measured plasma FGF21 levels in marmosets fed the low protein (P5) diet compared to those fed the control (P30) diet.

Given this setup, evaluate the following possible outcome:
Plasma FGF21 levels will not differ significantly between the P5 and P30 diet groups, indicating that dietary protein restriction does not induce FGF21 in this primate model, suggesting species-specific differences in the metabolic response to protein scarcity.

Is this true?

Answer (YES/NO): NO